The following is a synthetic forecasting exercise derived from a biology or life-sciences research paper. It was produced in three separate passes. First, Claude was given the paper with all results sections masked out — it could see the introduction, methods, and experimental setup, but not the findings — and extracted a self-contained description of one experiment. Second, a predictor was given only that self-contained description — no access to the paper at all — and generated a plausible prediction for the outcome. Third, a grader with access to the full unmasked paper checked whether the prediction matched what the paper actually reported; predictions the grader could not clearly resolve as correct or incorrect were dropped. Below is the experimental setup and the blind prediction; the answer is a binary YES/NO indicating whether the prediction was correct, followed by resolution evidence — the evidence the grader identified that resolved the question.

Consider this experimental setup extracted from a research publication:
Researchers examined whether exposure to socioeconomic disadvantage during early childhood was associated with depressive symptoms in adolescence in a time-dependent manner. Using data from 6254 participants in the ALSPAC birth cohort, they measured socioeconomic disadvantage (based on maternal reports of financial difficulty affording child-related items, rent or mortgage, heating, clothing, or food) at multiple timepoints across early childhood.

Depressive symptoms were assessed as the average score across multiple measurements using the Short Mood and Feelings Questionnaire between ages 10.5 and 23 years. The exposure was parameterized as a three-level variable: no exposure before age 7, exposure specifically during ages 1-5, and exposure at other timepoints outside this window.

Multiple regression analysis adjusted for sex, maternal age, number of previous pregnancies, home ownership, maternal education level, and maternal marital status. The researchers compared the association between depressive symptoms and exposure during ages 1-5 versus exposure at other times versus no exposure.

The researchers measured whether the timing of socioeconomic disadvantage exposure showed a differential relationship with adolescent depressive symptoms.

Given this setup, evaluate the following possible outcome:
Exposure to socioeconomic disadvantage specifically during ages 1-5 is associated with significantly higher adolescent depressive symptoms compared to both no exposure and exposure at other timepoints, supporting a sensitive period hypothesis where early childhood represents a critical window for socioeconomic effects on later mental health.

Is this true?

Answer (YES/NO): YES